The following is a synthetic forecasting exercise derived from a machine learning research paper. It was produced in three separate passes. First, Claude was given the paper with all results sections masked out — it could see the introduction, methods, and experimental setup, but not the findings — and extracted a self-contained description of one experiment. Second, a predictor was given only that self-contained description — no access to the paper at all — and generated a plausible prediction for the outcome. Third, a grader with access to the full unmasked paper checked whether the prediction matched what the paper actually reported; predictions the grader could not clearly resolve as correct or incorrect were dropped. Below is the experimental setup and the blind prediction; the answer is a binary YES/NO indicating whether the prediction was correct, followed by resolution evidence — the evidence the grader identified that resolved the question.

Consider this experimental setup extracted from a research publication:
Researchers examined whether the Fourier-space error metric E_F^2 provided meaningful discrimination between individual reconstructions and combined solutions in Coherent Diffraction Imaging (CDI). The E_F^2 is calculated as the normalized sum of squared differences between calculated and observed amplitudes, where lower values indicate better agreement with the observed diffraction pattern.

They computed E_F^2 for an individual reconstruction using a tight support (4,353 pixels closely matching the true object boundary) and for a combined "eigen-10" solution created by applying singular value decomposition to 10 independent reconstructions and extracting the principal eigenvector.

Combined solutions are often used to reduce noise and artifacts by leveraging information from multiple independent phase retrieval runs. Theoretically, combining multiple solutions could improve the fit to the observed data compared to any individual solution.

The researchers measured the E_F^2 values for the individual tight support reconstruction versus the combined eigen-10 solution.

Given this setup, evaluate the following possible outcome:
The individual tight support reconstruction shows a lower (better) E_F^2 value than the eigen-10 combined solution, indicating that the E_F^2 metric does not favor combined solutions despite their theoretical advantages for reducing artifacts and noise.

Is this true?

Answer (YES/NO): YES